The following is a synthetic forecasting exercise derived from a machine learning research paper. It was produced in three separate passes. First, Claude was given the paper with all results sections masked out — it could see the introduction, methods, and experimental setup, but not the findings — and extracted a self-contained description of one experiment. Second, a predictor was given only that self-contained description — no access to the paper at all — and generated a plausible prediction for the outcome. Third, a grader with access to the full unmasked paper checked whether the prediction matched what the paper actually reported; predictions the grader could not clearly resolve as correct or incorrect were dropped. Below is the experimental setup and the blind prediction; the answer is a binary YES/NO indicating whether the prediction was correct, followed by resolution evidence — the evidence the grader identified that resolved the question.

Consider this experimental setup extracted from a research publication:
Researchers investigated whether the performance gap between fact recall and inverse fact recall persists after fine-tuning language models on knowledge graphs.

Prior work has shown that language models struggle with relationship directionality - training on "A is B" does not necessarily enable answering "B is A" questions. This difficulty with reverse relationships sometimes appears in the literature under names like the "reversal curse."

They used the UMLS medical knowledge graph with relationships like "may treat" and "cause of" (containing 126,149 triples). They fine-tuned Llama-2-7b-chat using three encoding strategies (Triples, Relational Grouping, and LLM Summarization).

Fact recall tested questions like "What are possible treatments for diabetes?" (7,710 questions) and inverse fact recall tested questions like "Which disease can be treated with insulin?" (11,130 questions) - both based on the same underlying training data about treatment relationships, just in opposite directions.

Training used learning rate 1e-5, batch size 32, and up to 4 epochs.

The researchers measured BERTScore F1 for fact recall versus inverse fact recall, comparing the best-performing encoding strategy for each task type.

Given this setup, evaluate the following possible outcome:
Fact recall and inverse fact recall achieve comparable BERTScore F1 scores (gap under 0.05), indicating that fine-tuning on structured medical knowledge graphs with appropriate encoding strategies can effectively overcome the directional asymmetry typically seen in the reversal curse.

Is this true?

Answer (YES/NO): NO